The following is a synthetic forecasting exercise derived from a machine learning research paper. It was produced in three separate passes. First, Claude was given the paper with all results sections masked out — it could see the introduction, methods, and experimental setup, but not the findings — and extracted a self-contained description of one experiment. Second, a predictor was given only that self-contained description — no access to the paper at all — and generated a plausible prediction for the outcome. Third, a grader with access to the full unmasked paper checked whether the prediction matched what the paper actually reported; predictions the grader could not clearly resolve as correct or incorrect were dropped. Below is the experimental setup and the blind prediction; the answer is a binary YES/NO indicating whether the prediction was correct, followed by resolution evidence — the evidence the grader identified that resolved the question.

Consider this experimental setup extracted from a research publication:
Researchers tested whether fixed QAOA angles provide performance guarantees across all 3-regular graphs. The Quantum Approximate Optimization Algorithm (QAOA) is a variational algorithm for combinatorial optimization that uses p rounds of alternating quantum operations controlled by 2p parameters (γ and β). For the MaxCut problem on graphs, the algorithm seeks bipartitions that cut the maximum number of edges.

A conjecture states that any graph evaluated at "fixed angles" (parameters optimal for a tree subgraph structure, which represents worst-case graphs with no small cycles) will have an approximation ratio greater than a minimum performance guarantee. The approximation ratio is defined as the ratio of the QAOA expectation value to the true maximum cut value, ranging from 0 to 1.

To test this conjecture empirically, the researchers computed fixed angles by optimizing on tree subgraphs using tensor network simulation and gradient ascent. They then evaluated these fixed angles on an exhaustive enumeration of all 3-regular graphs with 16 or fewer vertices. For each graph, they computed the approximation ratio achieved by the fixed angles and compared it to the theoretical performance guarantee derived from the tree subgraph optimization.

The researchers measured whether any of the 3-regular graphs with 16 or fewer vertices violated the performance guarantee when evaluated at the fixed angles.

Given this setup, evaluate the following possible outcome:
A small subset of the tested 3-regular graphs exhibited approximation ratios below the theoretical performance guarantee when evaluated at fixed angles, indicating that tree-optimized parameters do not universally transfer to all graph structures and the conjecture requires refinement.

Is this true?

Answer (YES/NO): NO